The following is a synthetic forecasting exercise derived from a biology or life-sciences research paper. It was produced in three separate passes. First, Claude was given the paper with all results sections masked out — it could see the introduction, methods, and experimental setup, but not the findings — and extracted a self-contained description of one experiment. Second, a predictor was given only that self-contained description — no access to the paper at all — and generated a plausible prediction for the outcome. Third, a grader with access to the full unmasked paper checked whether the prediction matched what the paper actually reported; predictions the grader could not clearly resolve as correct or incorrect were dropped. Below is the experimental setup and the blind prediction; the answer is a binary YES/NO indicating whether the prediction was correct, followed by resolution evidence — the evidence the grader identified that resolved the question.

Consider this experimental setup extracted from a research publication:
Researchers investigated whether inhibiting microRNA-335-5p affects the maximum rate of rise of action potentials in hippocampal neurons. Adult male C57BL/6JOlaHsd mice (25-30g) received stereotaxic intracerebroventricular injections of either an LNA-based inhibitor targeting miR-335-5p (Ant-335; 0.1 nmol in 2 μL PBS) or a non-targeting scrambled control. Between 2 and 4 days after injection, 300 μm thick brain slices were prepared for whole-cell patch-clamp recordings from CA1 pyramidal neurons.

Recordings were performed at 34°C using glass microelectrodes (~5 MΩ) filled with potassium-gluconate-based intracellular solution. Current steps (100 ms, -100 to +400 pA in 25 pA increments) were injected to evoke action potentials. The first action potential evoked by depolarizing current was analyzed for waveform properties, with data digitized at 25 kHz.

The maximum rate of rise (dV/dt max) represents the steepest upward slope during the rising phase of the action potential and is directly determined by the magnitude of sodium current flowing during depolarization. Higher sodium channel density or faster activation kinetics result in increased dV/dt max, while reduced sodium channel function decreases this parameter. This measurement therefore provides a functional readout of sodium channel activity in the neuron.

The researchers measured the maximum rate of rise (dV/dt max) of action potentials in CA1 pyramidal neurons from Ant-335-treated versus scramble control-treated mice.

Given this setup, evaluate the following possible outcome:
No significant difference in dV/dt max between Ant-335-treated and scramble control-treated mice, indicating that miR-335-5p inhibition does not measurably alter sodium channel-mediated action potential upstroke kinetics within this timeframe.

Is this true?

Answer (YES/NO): NO